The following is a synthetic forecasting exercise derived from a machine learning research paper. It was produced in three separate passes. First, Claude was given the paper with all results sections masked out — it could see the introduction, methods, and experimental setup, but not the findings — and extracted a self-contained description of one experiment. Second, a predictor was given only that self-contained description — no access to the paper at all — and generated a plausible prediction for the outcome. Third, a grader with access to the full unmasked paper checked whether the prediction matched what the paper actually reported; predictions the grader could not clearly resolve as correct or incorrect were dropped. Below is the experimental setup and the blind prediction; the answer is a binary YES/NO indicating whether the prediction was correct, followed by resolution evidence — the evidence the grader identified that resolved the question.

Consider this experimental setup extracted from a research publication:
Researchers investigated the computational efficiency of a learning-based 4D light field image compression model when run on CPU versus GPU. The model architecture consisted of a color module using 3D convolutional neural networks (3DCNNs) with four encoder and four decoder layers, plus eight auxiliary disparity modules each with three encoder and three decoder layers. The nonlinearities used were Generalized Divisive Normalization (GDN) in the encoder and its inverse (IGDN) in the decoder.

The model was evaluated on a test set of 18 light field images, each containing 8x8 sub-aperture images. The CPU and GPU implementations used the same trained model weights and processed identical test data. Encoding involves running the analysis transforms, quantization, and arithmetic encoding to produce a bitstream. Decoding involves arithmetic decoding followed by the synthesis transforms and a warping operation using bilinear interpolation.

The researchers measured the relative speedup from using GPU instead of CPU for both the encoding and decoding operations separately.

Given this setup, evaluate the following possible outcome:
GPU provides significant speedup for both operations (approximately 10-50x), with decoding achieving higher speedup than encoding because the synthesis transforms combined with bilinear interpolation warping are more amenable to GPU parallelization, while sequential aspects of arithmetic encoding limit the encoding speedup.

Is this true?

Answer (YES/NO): NO